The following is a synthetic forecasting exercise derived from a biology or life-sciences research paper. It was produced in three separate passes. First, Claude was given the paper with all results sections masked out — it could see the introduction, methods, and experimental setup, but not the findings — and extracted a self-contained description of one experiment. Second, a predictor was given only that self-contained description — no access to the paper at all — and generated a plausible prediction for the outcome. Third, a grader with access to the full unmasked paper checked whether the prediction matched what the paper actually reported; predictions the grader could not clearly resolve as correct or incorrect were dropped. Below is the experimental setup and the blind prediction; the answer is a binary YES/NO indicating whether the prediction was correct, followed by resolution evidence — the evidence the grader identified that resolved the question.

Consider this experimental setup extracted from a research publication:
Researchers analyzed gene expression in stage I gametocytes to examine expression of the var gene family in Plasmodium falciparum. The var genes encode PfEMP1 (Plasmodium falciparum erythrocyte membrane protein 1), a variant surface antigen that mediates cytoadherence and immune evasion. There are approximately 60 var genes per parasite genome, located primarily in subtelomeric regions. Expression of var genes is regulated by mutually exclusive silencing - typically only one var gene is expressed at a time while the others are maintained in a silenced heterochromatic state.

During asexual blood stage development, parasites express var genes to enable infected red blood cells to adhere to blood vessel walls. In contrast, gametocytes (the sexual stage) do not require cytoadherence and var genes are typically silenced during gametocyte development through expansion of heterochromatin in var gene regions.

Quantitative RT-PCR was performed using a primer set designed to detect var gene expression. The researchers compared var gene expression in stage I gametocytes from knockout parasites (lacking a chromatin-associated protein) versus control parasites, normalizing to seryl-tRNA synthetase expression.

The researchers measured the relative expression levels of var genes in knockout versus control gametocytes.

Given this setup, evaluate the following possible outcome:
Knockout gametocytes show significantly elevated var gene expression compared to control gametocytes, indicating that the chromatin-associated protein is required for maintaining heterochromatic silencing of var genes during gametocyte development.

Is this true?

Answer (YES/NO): YES